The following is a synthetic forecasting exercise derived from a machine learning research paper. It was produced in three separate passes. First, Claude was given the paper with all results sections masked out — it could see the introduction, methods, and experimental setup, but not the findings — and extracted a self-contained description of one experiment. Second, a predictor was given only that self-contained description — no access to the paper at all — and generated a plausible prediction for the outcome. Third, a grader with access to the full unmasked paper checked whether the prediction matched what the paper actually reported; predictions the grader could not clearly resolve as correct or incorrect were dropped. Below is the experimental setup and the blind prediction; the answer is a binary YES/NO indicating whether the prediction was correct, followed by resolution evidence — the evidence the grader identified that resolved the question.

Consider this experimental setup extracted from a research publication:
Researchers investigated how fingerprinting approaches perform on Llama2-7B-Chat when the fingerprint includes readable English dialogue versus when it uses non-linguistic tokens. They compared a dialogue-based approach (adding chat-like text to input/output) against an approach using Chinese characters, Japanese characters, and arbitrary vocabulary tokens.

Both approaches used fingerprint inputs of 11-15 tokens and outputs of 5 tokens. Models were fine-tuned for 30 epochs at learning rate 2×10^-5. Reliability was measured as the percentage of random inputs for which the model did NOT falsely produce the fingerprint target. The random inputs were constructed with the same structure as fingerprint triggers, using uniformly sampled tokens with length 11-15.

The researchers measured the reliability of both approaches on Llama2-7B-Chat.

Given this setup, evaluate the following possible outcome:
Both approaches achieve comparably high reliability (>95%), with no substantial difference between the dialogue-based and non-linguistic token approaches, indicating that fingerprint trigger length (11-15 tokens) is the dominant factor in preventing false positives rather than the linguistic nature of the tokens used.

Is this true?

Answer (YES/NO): NO